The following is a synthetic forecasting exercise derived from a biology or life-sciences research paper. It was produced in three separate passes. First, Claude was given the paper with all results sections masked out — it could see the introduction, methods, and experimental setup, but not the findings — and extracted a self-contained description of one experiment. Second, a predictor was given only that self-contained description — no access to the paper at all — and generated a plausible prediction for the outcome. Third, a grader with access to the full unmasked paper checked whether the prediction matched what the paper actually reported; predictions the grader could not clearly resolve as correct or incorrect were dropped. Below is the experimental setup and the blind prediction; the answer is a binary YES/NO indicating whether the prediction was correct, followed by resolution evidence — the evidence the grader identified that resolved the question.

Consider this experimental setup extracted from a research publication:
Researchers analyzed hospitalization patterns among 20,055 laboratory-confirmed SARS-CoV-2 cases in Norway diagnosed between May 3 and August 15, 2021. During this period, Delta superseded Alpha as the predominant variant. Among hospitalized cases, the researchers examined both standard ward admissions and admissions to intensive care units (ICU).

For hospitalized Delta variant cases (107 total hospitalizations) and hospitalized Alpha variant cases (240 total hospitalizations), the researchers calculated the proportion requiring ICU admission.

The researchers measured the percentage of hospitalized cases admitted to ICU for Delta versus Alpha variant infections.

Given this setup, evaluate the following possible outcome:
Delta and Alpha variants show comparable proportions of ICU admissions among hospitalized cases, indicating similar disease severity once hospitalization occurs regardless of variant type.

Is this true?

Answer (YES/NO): YES